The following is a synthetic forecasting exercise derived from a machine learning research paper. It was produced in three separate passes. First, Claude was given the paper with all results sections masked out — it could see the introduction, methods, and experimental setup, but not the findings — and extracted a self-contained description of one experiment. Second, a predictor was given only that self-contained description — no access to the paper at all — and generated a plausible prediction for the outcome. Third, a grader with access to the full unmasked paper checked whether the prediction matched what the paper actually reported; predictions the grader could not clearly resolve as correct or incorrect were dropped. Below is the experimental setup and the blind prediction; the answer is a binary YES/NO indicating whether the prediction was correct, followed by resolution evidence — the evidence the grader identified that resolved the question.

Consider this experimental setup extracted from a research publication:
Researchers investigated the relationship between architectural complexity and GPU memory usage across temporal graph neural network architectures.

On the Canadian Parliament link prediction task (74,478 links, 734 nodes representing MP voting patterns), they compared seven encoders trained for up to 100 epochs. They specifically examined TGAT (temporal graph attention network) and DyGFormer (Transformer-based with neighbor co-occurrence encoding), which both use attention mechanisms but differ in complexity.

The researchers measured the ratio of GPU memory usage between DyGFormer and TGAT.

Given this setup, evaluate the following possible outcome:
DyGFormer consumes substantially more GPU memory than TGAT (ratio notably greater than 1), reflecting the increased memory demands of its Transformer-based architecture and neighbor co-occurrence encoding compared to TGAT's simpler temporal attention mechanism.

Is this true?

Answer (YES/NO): YES